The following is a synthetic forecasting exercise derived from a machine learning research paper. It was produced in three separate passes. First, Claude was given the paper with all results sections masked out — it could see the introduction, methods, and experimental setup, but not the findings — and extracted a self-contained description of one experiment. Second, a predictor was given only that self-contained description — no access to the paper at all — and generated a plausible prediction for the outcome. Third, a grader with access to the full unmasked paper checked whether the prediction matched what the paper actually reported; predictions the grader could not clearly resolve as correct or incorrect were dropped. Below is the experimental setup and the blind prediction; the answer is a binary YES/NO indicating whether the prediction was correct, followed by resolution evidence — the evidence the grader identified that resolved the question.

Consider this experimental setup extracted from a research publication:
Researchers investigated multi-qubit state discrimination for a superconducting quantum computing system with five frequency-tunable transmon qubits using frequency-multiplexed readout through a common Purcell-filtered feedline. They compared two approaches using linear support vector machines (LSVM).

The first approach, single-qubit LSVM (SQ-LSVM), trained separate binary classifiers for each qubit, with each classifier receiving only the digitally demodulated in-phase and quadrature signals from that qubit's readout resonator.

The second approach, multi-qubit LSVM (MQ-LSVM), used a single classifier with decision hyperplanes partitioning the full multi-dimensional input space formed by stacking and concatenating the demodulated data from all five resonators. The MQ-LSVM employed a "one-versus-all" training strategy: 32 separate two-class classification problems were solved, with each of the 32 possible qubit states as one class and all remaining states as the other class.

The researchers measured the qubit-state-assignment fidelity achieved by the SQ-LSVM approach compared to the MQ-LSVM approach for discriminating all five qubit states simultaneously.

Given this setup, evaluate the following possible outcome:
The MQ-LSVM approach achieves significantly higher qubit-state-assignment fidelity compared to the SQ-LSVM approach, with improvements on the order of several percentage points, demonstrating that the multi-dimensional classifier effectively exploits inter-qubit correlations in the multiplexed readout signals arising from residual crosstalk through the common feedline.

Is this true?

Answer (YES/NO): NO